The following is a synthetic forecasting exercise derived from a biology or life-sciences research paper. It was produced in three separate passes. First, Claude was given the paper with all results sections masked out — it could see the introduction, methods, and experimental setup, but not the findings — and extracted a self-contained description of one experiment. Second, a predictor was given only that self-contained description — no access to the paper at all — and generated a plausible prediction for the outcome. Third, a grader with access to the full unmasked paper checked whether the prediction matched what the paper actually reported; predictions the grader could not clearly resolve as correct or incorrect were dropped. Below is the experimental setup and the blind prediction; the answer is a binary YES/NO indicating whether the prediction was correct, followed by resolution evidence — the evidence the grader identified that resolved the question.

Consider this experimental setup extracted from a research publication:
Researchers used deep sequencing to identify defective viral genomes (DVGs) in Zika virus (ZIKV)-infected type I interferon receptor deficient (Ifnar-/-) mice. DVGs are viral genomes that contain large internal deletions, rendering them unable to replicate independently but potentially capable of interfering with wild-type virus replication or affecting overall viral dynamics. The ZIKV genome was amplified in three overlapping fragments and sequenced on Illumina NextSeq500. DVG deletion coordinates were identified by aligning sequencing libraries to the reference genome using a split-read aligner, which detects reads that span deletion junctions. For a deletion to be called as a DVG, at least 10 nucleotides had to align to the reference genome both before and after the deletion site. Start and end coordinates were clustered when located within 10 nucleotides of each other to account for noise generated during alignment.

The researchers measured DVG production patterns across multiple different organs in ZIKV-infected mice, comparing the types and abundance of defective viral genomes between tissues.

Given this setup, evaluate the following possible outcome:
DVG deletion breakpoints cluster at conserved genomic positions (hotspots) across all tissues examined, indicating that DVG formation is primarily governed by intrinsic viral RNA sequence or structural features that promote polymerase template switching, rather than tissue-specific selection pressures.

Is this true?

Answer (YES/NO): NO